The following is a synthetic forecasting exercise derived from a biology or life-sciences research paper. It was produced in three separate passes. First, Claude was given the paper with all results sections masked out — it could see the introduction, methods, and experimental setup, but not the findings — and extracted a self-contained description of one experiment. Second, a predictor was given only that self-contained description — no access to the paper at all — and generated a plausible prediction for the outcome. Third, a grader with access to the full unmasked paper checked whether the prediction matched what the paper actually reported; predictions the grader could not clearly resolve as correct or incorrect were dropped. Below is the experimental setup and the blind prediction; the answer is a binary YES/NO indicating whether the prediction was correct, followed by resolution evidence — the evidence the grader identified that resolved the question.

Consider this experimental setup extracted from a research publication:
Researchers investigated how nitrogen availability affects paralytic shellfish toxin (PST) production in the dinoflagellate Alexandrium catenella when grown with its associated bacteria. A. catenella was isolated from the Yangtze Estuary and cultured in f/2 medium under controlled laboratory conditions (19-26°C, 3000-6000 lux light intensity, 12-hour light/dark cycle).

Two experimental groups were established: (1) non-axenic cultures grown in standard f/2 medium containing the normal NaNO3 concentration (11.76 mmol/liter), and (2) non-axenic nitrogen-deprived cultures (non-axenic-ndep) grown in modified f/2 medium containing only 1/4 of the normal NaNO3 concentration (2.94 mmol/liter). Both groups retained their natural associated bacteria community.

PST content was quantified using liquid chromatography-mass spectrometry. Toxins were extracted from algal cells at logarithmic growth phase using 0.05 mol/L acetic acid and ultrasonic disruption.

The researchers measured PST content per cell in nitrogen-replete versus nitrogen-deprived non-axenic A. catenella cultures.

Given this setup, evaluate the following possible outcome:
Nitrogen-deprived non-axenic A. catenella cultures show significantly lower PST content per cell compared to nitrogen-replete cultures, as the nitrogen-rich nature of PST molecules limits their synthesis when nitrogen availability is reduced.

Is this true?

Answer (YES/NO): YES